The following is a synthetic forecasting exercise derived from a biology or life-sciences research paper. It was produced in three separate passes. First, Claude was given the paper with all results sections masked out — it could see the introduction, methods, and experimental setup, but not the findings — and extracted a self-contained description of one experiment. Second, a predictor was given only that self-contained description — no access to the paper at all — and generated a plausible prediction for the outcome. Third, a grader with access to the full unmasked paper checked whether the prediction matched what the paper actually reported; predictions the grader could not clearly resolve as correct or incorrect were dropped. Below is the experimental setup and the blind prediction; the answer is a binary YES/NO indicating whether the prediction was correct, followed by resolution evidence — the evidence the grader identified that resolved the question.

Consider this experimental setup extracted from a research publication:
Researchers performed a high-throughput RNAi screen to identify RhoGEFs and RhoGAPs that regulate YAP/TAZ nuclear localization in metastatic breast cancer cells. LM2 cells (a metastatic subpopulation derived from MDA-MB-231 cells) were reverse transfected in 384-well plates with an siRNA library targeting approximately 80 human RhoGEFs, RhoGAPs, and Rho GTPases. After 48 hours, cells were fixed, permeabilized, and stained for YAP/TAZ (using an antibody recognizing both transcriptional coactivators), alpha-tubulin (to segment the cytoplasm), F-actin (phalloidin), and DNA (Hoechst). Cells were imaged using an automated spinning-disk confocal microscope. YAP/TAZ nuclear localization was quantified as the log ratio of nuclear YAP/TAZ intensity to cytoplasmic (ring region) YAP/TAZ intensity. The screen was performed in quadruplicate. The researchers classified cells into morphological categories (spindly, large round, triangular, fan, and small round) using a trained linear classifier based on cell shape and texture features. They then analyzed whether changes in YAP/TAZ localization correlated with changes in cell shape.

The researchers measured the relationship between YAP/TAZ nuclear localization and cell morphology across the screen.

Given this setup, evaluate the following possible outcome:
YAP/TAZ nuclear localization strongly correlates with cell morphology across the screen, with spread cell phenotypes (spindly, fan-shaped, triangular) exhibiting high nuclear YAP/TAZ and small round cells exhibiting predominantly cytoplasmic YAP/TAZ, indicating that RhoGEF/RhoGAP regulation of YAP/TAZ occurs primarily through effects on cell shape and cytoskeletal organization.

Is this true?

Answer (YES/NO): NO